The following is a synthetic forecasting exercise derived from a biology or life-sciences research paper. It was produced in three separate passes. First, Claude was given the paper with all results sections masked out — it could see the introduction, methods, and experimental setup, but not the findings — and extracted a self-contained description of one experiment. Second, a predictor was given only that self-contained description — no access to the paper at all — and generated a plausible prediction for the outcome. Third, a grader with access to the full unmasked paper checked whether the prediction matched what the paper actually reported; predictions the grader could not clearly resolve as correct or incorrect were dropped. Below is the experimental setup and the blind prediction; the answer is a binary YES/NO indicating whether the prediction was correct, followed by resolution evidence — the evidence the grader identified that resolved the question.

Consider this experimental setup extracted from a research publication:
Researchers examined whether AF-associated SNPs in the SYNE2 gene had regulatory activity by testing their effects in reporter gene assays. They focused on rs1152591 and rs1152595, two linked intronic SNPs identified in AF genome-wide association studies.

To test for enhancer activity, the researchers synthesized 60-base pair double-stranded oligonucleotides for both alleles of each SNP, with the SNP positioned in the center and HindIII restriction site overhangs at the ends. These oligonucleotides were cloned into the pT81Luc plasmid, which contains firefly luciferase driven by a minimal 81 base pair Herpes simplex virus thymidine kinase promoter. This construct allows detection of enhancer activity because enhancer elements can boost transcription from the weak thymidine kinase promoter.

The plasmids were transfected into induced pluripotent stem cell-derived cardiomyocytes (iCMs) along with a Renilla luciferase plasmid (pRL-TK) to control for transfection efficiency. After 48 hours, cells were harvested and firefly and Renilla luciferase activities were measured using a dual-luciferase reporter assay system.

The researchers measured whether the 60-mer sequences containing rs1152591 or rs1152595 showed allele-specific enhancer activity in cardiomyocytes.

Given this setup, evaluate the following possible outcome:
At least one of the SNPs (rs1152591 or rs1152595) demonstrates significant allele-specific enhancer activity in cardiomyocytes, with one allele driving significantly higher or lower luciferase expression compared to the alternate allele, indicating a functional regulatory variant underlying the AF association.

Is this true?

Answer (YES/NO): YES